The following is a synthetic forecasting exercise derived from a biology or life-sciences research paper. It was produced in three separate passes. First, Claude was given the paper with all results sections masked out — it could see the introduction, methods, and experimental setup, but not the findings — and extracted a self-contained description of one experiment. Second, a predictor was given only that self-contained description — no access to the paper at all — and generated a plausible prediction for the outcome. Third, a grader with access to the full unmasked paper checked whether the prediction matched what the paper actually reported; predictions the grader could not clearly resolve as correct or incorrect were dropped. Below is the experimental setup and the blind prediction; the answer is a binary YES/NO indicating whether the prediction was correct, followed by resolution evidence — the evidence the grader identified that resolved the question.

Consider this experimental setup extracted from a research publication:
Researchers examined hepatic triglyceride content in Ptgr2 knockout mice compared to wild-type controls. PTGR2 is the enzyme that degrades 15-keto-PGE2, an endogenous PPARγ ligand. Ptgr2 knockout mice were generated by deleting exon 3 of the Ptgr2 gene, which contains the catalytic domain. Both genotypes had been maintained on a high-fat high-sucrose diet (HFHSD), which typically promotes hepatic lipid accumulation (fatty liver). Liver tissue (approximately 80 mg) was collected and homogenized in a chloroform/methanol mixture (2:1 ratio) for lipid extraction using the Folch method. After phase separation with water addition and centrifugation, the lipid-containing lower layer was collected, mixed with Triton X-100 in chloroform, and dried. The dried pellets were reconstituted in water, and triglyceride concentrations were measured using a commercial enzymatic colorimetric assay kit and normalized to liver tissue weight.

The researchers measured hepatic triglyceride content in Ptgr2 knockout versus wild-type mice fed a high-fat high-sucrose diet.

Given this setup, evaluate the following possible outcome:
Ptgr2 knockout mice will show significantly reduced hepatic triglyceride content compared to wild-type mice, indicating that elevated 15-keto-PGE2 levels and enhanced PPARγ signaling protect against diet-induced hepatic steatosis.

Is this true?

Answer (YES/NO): YES